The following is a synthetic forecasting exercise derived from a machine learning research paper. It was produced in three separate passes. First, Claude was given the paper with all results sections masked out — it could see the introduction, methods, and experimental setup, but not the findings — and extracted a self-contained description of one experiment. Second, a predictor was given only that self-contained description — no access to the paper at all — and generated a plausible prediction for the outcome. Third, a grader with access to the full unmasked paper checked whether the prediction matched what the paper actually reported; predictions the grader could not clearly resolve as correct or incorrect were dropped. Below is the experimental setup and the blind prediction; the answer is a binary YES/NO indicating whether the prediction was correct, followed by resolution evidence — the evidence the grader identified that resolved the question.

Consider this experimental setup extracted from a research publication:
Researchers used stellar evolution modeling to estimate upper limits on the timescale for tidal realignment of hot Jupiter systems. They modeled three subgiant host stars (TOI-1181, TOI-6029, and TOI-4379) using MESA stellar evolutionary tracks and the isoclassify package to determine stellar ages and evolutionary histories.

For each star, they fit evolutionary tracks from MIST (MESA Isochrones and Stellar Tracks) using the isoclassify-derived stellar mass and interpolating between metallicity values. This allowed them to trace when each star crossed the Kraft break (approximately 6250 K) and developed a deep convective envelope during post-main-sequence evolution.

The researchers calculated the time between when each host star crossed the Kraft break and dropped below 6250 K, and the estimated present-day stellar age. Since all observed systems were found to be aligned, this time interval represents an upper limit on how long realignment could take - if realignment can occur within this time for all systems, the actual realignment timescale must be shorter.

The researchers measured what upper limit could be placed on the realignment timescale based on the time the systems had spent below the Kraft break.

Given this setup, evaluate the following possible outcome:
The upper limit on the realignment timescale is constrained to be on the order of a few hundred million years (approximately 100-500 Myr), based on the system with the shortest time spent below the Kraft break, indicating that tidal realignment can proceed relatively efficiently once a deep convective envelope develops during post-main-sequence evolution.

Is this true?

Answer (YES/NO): YES